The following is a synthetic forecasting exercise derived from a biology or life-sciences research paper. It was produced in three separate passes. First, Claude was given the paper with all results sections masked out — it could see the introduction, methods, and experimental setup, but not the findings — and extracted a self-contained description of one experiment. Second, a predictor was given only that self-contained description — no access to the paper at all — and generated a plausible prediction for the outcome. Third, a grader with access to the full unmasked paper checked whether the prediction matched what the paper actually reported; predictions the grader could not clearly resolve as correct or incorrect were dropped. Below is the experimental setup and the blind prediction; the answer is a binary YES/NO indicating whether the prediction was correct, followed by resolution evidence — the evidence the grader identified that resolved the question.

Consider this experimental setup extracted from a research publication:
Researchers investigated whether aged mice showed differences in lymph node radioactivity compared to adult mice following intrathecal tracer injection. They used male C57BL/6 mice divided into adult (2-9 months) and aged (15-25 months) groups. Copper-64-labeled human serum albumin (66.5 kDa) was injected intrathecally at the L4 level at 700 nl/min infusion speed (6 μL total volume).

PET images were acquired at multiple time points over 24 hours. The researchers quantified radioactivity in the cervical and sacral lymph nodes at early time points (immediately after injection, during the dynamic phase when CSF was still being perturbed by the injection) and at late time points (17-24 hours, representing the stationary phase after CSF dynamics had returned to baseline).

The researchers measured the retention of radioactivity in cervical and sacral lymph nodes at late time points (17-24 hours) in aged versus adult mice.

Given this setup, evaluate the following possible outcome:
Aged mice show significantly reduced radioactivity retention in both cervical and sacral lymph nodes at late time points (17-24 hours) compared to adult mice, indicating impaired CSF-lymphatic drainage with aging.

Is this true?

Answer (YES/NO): NO